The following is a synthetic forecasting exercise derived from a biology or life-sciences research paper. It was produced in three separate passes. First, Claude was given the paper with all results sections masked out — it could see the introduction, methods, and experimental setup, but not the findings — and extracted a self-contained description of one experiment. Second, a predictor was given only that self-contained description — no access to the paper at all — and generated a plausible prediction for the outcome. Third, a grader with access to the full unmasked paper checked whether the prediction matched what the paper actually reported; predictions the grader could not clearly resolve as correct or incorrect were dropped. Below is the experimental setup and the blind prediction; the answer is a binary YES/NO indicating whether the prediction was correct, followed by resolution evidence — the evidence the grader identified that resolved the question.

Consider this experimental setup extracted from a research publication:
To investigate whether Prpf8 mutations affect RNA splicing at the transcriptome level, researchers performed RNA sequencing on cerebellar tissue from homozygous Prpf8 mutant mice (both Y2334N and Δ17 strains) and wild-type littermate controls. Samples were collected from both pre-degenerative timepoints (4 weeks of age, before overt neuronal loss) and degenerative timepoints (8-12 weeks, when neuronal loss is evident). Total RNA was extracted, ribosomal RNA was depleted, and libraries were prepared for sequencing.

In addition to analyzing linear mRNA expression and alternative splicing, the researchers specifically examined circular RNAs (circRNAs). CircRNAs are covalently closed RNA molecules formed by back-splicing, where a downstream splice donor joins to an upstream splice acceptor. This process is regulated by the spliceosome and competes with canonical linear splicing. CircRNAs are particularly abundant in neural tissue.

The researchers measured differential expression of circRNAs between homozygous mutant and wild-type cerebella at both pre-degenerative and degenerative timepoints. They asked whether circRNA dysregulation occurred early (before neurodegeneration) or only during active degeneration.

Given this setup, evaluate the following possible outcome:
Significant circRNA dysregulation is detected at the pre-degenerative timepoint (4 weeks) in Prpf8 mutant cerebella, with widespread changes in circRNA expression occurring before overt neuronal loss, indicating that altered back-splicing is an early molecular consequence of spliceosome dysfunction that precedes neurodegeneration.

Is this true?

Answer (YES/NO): NO